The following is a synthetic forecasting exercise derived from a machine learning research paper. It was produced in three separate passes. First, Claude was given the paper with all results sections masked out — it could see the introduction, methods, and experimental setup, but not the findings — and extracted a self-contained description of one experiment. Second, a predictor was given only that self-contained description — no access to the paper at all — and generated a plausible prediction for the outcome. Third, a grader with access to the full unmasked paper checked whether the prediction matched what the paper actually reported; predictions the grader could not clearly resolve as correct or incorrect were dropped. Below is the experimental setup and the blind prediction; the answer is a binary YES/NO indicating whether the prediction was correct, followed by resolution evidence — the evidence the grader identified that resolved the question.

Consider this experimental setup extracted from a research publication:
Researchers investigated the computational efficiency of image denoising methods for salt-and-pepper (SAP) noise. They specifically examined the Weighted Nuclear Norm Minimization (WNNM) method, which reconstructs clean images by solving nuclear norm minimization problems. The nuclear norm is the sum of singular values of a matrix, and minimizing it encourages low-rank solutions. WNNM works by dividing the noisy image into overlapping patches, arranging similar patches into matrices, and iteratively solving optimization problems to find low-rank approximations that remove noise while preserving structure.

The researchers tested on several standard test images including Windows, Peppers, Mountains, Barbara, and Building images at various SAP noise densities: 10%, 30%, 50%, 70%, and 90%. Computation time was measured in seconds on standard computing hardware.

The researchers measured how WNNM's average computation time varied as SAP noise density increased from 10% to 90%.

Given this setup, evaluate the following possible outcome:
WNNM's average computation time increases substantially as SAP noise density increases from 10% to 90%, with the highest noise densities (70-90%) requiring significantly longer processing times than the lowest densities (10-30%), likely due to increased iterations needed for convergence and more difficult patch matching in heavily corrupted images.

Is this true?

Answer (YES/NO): YES